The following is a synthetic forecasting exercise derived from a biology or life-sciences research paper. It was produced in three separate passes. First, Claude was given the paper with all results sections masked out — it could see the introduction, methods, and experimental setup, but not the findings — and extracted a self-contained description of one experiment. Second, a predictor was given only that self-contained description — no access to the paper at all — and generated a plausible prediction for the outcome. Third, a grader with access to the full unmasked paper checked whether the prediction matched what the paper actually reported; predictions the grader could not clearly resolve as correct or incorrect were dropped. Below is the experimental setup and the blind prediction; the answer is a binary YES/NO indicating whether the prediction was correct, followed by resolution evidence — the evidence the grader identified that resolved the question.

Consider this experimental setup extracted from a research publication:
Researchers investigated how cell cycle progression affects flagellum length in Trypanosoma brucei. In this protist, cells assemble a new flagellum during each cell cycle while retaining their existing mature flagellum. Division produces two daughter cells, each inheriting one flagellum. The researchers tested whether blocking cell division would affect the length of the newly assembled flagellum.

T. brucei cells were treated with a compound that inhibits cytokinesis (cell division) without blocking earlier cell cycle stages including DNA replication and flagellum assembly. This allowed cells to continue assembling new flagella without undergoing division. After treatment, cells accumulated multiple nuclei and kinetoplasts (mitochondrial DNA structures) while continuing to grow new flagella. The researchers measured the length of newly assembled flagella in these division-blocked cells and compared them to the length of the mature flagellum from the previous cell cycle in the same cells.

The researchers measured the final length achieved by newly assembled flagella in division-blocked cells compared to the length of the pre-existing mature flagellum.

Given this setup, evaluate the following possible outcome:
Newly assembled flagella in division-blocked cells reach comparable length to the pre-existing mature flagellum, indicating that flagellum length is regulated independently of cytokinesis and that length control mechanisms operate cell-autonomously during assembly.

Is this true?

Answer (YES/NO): YES